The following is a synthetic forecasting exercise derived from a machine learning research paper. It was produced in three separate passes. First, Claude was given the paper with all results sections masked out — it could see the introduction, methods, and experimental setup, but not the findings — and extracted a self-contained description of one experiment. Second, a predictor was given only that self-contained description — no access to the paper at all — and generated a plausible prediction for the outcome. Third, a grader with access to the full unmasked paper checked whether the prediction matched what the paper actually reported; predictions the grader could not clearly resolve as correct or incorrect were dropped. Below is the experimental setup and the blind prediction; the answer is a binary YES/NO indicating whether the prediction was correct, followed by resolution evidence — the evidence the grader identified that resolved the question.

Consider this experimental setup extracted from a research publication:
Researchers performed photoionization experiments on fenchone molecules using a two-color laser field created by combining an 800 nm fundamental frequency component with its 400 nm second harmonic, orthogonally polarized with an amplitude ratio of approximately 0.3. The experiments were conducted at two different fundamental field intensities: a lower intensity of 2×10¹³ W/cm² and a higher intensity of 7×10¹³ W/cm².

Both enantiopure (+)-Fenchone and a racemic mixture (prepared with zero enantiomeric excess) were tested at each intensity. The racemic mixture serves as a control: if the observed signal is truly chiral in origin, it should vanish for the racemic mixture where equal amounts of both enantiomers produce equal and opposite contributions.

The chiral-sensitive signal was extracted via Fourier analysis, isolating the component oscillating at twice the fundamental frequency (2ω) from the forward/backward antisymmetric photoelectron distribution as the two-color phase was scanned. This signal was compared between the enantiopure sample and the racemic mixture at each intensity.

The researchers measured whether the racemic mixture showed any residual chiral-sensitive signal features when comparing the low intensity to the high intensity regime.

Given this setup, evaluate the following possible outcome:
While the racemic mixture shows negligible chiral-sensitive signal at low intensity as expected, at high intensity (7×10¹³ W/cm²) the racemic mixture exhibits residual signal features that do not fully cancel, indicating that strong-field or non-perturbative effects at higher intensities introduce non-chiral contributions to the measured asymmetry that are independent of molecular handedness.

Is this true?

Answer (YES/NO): NO